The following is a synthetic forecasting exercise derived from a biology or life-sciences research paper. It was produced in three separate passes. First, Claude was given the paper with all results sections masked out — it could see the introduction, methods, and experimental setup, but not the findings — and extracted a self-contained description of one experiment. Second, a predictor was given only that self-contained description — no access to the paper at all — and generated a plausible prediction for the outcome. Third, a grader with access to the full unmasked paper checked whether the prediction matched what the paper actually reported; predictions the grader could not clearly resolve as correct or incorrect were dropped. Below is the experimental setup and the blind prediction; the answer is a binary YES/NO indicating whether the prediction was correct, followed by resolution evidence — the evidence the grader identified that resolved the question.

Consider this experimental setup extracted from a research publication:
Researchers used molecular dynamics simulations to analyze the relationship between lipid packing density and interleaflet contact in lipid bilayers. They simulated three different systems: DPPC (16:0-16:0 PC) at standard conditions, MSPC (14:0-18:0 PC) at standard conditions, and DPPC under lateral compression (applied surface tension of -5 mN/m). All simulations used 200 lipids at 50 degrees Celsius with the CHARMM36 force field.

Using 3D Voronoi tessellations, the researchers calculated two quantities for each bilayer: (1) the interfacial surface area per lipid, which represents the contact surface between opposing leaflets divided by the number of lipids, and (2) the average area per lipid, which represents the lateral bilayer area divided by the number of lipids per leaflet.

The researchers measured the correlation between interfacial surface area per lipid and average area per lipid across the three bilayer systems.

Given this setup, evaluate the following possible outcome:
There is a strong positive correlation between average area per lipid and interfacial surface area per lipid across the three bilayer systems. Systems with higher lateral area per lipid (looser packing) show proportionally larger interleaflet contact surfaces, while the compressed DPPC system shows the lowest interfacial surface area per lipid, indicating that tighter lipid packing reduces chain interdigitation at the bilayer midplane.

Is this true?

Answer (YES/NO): YES